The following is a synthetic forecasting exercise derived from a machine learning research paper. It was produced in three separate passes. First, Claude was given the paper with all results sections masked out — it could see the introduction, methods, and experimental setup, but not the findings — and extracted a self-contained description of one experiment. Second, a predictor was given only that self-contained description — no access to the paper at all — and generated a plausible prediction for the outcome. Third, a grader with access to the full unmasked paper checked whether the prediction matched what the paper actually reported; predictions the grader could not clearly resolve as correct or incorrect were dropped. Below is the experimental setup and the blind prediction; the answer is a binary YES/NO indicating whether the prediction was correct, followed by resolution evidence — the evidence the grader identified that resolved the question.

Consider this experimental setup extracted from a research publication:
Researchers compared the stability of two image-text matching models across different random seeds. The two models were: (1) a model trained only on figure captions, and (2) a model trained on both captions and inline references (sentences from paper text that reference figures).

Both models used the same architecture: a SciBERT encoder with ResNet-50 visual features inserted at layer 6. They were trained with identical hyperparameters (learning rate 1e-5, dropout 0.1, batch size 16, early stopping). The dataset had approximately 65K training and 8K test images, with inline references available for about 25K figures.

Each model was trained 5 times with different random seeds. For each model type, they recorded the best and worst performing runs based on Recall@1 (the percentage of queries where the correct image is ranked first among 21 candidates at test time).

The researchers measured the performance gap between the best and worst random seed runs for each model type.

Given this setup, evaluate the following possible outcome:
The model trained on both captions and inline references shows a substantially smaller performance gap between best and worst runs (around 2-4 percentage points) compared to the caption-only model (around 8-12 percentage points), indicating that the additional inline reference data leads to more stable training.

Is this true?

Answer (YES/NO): NO